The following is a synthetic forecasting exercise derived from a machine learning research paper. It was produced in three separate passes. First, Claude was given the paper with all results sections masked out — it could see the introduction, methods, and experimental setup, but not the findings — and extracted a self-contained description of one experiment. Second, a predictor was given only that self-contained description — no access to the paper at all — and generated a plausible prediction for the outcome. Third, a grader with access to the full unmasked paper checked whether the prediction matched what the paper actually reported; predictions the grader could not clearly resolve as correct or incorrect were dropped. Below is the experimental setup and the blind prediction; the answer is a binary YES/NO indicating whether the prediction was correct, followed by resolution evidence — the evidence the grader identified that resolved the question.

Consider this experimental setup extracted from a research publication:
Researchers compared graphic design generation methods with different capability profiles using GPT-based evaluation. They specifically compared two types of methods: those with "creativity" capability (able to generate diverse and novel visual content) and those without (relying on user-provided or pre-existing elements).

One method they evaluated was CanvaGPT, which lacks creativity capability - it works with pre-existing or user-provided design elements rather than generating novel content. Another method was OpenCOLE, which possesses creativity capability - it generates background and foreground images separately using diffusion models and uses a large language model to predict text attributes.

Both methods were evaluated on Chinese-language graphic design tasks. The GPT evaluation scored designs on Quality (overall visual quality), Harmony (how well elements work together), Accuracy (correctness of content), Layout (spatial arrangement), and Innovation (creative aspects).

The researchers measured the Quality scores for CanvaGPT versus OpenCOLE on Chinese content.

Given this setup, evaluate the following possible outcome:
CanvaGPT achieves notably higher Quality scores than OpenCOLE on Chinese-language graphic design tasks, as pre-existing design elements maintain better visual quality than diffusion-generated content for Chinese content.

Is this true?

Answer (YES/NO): YES